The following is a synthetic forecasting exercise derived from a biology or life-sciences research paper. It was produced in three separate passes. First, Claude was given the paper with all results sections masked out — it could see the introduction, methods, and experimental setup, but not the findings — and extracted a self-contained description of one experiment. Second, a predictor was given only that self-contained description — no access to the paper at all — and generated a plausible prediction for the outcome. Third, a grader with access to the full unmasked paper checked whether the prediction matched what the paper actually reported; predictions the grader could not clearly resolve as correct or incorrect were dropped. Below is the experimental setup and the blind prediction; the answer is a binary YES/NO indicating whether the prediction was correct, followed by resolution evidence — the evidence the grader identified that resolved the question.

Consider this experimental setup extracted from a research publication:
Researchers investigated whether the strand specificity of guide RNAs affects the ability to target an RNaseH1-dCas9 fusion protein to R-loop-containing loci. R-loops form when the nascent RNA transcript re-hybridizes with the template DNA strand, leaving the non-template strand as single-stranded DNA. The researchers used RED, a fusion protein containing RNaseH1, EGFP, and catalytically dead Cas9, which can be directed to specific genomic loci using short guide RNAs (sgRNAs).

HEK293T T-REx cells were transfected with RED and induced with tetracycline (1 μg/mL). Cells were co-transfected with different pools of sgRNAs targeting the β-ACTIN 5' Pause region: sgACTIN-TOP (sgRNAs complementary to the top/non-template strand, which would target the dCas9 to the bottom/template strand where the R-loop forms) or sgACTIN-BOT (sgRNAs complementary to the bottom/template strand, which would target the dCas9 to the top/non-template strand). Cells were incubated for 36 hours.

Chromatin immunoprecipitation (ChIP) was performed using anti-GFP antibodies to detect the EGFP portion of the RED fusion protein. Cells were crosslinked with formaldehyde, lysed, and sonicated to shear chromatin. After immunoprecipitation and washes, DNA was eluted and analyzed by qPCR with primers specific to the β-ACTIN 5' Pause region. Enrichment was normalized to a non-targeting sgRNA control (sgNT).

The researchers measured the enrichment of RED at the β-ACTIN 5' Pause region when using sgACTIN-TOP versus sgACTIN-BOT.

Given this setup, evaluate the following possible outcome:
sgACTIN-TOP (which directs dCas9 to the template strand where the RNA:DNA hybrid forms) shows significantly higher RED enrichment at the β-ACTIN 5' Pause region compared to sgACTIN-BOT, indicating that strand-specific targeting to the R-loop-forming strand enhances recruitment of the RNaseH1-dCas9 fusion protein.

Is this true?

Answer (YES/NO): NO